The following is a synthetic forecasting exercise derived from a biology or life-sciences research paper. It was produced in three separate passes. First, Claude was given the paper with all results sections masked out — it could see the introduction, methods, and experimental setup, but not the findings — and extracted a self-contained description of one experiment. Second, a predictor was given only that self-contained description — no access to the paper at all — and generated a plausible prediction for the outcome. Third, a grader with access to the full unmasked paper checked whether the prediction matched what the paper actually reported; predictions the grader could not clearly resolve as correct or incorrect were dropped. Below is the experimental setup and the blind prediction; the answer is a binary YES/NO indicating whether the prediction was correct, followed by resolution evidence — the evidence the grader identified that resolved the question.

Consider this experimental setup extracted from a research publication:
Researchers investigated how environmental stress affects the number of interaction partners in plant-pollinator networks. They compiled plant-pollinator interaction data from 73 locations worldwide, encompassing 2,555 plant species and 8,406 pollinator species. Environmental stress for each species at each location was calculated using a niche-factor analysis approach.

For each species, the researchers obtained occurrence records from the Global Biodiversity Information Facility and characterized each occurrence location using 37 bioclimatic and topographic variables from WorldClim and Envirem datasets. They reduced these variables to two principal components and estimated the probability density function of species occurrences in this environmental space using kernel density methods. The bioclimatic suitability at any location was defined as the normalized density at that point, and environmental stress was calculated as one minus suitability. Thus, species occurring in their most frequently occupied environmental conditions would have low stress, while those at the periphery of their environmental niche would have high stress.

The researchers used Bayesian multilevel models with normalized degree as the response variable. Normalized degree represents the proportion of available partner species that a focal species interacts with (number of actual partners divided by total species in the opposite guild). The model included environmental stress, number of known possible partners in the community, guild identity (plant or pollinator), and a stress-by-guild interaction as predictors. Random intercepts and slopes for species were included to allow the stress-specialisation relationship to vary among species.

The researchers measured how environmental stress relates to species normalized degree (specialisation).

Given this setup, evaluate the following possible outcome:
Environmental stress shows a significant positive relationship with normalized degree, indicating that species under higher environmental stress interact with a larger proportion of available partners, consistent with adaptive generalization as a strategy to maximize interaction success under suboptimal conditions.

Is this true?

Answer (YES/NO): NO